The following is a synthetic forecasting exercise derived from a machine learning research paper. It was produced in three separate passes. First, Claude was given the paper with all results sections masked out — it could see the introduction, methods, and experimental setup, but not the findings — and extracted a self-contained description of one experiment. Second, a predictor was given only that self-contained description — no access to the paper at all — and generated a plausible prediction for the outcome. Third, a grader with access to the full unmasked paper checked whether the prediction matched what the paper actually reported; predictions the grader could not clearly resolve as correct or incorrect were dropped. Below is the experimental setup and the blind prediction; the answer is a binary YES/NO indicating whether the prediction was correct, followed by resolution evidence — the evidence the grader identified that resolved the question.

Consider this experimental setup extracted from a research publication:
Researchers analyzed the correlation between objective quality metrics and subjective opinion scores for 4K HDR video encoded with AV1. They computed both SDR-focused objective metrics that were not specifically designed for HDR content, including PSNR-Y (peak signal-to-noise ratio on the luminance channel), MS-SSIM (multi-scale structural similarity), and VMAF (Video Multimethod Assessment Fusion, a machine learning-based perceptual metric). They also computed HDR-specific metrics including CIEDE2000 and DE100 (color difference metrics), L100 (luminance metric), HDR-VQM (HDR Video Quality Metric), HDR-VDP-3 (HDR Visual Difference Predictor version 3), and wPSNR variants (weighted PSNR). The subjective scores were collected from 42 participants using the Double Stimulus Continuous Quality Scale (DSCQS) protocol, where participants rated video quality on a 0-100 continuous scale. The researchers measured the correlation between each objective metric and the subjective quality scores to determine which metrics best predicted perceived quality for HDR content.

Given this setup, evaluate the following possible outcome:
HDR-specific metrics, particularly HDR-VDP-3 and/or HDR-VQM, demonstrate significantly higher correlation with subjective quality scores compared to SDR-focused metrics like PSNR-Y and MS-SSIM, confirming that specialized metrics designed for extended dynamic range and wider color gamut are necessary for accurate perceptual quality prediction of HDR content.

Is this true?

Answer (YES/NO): NO